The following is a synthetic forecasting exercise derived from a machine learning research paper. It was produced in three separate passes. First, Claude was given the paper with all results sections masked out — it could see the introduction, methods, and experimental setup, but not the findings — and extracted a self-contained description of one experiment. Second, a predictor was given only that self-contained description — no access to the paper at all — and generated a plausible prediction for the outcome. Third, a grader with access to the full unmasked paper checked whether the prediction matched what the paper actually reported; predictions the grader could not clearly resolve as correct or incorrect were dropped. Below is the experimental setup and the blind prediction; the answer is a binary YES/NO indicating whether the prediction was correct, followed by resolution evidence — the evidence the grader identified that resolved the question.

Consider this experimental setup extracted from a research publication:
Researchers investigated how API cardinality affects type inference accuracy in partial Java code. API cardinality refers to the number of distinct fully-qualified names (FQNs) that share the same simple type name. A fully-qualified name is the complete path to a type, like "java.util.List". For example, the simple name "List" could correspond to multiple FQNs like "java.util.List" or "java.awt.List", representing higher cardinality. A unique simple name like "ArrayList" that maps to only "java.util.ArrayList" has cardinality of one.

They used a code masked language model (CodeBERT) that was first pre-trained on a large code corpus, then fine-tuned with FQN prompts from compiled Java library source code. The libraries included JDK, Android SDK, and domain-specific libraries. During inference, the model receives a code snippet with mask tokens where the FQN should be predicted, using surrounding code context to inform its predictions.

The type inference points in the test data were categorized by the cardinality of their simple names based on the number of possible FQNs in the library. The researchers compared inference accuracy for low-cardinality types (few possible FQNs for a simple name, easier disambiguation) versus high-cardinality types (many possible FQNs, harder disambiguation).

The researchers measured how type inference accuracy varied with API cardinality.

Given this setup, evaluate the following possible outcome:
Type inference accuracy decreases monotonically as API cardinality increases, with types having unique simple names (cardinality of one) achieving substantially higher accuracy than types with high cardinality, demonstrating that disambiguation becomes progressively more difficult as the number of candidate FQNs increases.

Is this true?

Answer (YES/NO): NO